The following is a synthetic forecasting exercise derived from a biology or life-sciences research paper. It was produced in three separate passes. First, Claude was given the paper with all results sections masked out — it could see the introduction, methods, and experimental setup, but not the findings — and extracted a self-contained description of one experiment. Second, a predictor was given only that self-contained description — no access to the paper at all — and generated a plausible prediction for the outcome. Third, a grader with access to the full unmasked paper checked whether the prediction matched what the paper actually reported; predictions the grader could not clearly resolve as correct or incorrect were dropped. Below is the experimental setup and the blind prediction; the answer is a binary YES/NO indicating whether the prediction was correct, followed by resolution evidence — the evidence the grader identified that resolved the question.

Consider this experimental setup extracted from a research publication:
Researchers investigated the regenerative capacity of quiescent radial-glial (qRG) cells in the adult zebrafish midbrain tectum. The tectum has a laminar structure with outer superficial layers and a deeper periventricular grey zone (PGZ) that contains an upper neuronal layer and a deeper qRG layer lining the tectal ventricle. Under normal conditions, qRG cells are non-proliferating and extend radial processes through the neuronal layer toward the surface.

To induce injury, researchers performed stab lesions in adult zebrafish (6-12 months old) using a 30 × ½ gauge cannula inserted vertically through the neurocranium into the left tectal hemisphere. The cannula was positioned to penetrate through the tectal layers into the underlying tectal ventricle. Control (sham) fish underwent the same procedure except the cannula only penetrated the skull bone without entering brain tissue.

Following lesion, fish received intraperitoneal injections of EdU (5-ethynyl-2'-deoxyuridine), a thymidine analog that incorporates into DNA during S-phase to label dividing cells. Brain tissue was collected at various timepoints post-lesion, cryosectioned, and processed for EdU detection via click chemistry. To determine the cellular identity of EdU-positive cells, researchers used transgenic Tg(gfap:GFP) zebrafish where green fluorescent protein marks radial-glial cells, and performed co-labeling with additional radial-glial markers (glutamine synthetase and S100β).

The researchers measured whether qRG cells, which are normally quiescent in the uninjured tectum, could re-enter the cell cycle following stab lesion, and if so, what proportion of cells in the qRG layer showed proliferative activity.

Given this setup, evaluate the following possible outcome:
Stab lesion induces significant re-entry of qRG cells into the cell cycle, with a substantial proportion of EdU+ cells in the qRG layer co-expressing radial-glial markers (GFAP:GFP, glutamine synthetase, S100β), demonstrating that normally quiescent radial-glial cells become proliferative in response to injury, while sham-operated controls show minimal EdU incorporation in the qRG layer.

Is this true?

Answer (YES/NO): NO